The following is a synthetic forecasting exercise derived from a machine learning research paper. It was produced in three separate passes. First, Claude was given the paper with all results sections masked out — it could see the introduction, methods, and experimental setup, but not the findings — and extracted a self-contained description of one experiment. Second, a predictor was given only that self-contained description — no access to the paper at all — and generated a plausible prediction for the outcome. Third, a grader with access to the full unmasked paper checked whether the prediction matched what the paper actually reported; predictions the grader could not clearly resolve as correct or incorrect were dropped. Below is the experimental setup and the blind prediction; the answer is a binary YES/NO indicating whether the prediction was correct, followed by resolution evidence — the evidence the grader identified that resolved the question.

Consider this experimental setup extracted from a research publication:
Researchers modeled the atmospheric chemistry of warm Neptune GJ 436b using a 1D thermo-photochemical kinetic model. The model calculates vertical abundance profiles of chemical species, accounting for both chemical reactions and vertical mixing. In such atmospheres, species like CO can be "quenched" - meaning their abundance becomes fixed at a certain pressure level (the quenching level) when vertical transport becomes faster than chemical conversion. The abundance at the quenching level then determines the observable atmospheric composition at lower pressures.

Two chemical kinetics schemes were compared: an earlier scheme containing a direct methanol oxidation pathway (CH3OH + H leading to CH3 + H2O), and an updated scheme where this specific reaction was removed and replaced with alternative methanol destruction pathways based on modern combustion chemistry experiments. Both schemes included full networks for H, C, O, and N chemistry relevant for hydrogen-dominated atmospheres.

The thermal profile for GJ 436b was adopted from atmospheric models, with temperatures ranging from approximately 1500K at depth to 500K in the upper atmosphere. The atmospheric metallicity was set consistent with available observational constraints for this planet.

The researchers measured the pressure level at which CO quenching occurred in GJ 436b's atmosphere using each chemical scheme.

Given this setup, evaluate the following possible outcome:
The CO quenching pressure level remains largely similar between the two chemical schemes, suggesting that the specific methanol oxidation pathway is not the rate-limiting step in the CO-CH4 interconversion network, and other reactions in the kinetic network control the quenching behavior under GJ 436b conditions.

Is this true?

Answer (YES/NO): NO